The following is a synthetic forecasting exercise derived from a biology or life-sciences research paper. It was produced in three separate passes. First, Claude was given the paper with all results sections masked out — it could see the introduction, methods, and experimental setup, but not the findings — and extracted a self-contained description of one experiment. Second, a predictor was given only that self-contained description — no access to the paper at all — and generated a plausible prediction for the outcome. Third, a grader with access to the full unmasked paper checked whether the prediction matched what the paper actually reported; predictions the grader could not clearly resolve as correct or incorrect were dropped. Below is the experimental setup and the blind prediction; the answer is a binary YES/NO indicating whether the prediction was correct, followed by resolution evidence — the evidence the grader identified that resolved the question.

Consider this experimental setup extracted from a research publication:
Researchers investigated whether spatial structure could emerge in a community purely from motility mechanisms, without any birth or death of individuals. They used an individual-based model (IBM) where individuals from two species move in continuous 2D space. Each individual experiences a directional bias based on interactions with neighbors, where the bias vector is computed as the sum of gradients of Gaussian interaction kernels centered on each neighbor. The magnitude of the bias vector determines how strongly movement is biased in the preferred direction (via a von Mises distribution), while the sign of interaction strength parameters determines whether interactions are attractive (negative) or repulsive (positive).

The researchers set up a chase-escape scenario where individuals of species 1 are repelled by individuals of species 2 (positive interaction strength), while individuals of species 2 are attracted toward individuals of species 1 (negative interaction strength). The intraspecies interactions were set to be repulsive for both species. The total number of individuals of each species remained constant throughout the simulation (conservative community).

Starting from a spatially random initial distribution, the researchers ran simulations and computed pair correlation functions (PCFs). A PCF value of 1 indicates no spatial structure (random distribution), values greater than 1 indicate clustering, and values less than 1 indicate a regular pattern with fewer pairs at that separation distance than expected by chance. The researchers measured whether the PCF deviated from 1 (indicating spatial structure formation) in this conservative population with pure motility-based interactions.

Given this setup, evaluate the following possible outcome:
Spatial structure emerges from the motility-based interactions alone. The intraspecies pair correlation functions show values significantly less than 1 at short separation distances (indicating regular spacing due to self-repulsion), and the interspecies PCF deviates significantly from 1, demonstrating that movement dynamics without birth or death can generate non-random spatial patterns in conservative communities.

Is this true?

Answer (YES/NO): YES